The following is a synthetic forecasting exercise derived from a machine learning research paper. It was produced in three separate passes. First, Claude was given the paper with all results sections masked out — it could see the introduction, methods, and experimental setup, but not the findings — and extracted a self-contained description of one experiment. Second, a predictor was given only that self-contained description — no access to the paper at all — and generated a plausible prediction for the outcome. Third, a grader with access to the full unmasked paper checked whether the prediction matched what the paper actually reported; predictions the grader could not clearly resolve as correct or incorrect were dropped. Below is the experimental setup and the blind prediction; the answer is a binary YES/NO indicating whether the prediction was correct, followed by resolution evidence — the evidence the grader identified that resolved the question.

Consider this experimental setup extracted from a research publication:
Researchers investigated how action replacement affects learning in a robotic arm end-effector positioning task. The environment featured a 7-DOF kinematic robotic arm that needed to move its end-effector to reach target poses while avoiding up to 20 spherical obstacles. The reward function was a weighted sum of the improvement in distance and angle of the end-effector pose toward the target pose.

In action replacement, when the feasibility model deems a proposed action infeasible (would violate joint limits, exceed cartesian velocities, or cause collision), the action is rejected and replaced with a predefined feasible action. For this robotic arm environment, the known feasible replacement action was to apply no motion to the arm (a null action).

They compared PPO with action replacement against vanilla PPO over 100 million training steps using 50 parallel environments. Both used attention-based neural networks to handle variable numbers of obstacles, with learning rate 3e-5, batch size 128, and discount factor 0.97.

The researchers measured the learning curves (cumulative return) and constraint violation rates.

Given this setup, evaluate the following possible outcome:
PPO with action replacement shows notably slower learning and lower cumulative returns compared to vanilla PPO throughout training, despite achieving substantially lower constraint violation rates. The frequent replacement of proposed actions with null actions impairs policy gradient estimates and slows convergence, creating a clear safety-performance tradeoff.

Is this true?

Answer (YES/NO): YES